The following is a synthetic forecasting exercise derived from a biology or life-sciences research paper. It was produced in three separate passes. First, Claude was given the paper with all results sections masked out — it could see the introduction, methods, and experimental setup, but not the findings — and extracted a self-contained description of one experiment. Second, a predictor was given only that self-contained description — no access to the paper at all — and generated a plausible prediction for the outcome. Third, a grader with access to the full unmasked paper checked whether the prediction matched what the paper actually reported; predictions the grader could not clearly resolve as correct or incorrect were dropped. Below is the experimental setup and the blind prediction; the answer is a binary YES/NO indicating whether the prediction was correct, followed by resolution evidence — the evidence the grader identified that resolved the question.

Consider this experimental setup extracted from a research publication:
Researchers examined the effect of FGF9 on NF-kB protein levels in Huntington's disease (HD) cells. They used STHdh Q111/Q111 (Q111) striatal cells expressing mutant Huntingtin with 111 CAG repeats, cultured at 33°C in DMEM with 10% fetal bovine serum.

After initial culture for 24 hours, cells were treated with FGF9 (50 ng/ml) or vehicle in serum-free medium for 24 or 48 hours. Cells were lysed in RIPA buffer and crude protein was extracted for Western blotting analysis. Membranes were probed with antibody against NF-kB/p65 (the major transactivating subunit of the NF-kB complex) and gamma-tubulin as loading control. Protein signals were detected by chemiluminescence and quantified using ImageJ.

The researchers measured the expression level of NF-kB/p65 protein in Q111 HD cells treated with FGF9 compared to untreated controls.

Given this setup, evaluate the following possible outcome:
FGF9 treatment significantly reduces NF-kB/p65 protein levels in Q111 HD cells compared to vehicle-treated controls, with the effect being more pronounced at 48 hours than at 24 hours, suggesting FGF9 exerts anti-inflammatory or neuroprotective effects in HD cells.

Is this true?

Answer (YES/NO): NO